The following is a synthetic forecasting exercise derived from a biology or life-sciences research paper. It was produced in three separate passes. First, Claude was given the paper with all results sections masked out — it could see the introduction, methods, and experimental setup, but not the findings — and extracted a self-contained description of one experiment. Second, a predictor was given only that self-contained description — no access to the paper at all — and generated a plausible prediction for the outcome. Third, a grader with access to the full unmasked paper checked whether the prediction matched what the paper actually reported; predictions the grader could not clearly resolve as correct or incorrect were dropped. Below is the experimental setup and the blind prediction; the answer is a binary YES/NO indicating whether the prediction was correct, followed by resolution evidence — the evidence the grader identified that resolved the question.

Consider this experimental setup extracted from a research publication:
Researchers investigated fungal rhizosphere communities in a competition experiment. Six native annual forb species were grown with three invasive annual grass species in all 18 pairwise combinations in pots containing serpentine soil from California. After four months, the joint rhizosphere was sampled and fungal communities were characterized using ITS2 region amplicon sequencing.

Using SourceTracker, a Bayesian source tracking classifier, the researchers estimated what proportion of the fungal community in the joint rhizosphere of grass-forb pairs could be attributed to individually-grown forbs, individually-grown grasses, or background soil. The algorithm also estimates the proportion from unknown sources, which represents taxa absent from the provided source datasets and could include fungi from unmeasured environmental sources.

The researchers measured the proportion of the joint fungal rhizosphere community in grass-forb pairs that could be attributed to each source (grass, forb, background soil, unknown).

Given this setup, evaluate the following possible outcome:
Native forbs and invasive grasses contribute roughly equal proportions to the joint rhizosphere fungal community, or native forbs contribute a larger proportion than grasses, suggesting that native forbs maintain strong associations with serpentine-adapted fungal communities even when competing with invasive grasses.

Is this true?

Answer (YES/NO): NO